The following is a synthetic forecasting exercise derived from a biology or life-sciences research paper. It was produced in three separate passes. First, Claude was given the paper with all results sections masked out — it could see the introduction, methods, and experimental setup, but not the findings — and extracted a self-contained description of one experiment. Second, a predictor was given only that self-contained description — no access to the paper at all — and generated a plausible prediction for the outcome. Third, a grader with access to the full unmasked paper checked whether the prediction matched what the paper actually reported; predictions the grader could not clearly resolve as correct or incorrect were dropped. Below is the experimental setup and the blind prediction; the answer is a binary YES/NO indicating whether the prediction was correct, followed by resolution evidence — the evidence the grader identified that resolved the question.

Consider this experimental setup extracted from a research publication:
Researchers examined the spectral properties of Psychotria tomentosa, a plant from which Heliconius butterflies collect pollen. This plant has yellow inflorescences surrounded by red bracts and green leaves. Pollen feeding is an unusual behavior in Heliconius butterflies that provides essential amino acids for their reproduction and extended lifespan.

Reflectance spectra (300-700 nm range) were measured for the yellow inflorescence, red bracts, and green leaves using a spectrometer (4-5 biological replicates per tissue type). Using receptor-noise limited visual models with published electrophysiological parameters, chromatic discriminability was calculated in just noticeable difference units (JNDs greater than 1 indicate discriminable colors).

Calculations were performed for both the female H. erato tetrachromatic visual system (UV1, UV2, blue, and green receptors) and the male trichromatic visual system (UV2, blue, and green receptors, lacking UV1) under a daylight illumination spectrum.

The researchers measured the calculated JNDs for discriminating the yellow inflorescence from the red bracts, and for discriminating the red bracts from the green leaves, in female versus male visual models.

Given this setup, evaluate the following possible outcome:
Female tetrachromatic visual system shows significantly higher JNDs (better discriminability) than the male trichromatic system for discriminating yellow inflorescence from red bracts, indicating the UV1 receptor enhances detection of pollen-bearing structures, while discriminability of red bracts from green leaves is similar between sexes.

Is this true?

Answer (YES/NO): NO